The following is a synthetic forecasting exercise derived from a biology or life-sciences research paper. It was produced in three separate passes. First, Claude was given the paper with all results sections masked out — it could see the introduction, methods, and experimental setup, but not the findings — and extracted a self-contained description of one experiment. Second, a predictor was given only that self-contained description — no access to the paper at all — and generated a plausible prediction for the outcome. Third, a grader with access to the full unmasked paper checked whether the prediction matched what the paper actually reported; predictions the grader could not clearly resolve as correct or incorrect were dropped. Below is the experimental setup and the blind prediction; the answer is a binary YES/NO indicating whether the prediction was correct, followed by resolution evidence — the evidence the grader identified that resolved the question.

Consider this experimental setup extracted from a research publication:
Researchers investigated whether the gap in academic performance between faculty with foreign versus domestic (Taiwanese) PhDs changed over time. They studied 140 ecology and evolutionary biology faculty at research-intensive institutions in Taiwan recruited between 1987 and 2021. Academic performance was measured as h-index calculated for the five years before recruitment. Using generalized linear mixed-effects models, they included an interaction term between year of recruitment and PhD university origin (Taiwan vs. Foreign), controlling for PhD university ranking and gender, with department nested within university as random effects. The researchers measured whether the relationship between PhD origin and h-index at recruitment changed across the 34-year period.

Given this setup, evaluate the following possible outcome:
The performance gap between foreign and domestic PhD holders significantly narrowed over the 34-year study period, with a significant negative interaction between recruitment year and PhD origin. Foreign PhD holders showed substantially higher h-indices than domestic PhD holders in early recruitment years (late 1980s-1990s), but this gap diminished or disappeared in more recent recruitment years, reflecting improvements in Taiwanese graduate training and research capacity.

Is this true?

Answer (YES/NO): NO